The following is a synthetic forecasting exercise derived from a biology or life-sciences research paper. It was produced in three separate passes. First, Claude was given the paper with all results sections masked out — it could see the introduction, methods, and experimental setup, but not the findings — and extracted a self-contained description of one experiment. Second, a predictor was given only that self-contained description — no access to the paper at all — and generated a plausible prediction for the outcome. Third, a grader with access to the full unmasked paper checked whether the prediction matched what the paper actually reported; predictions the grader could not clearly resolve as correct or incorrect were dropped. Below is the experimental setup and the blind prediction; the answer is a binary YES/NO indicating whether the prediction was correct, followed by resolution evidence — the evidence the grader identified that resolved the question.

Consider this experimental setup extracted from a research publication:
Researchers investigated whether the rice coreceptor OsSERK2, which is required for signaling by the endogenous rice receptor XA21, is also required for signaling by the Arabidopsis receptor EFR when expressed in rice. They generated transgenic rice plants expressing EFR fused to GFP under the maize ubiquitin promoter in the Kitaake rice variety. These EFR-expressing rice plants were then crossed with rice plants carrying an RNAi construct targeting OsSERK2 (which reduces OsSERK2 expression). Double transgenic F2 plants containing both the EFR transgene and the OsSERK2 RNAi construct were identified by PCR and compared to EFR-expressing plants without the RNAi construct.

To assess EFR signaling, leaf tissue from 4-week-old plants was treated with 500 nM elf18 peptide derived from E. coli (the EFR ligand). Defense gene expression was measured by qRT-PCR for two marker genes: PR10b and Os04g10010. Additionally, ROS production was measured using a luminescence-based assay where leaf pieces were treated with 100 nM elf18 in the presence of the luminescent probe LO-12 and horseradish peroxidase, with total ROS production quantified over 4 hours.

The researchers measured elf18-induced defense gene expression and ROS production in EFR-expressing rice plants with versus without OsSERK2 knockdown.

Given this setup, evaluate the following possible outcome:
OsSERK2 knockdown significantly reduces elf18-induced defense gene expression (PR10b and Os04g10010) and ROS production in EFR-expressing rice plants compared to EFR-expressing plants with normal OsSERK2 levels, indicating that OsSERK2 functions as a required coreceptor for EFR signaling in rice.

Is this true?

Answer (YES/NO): YES